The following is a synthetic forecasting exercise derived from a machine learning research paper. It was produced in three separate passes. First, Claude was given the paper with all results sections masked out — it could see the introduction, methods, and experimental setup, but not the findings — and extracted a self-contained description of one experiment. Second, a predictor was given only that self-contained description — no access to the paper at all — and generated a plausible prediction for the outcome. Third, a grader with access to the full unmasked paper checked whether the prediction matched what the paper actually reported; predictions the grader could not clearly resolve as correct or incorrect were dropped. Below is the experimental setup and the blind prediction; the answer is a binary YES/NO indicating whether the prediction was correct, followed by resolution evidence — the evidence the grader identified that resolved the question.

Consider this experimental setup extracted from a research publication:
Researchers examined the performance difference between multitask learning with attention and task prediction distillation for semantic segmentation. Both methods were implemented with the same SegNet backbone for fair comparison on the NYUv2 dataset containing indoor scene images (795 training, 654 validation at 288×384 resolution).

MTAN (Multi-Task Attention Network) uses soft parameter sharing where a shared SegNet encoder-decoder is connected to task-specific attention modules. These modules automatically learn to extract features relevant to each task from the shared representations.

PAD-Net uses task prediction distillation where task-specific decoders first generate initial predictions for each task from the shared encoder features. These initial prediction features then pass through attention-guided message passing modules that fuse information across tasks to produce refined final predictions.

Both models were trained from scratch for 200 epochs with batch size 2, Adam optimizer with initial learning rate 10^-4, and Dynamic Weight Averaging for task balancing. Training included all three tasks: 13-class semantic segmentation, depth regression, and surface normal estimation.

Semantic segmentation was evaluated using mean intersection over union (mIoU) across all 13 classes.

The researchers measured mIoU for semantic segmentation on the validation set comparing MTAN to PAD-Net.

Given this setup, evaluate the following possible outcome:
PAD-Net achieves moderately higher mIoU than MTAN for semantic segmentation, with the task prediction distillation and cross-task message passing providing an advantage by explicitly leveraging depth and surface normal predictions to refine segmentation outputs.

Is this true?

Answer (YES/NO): NO